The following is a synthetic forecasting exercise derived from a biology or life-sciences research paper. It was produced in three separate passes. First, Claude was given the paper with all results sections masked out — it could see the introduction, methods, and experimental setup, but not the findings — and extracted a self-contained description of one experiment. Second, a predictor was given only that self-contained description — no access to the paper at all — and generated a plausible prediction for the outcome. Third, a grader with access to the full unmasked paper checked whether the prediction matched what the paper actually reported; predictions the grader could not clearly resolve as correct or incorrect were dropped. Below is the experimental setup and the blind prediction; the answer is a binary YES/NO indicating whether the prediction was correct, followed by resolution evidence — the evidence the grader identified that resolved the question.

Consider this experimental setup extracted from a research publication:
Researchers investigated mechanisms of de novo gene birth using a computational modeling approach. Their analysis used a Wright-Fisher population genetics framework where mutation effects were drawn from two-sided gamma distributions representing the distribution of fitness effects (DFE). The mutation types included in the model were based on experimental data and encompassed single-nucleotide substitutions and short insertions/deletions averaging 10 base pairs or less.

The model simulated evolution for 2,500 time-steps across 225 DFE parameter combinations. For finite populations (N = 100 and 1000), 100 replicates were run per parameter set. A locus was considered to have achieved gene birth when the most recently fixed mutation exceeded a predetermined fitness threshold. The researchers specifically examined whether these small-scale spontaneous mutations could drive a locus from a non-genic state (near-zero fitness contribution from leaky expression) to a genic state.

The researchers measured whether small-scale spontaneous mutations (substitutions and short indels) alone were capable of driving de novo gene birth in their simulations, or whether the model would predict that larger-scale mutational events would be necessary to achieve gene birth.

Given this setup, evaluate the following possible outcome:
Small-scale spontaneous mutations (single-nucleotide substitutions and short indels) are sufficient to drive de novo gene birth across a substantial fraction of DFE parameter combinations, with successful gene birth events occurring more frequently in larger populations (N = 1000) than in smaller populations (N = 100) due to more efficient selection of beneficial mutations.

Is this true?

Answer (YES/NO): YES